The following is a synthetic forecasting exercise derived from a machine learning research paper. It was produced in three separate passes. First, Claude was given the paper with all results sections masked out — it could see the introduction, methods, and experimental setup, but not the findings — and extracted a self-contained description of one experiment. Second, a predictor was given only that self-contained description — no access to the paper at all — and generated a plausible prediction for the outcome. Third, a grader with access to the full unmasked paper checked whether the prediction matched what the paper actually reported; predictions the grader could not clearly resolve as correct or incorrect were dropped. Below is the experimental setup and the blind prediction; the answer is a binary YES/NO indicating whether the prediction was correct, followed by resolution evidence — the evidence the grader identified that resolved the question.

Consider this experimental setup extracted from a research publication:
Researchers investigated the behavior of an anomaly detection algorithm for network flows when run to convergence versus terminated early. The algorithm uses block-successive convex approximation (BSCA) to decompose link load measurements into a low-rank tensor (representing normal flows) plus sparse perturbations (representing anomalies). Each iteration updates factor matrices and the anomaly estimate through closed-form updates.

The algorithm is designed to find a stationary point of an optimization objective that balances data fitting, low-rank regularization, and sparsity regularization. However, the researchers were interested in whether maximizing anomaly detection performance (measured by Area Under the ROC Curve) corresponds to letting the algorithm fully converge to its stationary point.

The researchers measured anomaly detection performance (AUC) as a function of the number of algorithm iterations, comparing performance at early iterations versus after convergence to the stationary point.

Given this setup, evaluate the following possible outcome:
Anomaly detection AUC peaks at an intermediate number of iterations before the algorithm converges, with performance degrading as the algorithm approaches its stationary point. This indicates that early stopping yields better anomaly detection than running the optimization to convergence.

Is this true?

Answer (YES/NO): YES